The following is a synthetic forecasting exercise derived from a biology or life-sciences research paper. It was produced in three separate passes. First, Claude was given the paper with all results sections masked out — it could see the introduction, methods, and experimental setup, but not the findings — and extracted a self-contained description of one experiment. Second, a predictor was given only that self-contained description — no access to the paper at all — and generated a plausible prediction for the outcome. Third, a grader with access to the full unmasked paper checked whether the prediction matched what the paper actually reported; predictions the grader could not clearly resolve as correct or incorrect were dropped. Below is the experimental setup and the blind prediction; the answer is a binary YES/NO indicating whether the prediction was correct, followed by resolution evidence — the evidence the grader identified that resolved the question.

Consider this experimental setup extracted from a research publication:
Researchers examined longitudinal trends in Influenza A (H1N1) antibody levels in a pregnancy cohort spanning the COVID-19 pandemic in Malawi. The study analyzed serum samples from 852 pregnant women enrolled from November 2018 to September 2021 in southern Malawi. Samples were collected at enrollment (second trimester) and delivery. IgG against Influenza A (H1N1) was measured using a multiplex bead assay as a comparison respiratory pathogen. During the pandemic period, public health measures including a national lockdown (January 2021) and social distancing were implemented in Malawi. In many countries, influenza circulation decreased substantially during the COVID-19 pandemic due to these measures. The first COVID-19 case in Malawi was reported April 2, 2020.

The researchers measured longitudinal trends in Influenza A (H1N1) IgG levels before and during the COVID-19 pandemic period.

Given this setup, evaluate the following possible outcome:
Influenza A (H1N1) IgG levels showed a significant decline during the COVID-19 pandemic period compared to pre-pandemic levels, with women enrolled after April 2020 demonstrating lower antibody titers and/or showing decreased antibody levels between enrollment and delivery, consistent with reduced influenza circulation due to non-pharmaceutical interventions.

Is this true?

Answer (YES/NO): NO